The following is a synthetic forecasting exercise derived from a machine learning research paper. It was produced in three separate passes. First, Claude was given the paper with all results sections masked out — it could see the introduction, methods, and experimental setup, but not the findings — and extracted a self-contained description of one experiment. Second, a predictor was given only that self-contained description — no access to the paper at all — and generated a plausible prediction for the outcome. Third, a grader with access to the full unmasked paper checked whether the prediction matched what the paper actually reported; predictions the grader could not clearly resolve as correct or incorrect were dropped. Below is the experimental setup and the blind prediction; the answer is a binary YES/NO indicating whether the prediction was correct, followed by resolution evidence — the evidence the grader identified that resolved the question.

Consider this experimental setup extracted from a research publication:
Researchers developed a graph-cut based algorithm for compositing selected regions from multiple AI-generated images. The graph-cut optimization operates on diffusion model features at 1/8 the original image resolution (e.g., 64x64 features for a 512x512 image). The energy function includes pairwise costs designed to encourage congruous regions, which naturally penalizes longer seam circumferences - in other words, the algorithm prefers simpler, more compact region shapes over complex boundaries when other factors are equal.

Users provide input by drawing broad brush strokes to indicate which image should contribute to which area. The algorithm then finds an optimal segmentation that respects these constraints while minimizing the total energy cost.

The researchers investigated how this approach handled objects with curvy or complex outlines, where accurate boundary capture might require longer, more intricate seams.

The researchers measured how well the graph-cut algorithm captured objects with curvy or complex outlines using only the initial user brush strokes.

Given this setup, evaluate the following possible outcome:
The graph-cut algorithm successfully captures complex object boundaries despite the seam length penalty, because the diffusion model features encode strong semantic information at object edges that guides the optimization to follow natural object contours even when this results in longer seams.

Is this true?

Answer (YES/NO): NO